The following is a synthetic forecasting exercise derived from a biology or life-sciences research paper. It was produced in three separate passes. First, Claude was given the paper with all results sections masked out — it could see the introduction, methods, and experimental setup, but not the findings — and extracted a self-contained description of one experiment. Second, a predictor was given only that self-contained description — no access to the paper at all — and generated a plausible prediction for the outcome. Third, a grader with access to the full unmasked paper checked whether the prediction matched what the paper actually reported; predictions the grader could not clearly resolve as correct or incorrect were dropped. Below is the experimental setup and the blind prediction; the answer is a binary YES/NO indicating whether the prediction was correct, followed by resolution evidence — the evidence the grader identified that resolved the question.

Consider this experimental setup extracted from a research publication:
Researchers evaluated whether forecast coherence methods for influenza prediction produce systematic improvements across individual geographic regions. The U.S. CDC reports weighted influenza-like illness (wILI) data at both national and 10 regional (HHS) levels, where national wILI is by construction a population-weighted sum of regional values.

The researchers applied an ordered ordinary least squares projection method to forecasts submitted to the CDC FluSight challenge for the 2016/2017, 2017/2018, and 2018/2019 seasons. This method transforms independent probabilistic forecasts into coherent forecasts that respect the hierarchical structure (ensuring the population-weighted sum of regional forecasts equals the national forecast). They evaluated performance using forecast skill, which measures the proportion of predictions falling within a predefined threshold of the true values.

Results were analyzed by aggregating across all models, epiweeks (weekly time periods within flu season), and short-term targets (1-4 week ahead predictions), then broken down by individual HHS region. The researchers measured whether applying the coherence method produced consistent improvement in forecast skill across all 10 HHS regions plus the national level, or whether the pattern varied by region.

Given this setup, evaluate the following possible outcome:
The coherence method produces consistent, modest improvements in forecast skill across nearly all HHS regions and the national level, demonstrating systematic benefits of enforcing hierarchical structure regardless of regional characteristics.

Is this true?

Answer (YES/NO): NO